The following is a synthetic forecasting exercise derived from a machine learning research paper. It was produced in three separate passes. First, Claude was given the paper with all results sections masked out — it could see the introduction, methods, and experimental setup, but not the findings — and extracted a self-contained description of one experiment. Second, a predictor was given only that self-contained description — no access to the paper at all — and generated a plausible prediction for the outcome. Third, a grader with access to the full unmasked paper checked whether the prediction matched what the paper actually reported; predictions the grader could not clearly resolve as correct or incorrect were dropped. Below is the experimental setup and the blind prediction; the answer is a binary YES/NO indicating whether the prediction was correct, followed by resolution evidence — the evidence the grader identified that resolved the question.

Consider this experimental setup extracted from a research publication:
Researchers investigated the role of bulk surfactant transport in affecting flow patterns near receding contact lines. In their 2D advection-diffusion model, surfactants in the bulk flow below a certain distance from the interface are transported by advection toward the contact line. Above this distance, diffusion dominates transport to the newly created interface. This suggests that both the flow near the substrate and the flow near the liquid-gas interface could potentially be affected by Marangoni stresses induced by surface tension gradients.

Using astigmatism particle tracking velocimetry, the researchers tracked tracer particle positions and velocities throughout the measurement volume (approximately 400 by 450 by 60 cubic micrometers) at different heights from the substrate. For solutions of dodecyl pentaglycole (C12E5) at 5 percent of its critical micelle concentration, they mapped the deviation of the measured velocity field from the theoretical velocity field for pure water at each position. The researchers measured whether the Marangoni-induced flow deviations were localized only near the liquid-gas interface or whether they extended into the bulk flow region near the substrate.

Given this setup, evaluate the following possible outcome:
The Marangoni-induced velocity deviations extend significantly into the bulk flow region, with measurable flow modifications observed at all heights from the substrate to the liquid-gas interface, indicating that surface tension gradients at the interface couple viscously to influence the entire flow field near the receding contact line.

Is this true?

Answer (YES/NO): YES